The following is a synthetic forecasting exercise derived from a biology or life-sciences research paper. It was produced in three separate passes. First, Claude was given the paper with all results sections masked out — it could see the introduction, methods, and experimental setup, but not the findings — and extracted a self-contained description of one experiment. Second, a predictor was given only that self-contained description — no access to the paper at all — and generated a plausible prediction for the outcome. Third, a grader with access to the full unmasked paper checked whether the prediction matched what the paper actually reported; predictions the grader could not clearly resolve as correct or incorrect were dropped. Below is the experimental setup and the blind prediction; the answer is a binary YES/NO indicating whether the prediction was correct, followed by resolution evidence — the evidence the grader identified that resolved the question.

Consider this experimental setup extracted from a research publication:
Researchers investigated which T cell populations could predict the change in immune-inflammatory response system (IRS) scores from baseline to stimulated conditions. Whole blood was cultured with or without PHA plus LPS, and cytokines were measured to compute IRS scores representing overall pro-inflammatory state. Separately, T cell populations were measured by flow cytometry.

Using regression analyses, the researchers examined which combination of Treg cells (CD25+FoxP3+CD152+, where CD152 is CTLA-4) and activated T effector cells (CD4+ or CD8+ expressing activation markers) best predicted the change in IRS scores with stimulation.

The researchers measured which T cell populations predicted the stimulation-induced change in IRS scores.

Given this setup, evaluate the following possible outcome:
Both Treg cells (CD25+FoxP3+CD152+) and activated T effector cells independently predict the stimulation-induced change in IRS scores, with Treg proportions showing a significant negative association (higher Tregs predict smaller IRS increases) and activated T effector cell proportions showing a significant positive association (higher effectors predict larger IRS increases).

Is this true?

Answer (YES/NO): YES